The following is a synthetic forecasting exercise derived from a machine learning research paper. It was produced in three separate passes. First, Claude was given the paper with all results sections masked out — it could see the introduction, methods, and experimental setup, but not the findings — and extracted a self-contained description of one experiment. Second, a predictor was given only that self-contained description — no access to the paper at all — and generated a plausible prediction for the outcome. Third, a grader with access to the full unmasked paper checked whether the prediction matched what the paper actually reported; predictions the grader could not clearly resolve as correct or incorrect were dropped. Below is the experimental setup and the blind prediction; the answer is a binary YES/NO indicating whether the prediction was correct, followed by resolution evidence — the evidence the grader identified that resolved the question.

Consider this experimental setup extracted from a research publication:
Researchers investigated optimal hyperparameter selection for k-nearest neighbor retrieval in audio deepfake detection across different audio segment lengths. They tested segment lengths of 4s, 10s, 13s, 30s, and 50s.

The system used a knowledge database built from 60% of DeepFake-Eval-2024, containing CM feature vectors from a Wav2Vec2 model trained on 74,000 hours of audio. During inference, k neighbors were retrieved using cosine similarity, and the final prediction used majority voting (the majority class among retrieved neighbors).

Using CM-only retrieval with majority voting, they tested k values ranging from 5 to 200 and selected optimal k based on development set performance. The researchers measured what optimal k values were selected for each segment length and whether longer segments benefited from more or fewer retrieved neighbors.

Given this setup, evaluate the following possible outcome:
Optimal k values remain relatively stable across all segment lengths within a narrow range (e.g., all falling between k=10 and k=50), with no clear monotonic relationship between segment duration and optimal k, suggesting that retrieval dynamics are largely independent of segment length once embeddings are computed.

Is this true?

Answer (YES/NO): NO